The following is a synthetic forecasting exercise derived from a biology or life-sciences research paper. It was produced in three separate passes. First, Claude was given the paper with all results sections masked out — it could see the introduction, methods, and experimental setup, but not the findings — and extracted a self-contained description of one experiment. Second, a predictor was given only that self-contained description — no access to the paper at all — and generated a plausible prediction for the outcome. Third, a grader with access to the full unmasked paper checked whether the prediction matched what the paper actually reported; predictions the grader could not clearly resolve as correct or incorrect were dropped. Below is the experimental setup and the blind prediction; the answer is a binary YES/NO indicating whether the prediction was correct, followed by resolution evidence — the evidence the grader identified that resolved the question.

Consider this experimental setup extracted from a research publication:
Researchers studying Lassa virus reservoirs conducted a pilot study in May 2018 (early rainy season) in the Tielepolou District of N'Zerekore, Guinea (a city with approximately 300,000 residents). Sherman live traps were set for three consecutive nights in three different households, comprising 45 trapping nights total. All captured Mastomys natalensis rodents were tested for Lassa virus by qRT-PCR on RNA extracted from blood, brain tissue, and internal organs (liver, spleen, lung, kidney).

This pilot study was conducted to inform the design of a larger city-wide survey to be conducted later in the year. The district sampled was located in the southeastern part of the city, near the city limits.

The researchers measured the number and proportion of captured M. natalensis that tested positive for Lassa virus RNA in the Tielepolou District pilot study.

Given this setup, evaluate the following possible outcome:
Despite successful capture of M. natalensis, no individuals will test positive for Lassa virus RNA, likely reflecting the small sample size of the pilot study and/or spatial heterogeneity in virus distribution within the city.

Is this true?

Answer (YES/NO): NO